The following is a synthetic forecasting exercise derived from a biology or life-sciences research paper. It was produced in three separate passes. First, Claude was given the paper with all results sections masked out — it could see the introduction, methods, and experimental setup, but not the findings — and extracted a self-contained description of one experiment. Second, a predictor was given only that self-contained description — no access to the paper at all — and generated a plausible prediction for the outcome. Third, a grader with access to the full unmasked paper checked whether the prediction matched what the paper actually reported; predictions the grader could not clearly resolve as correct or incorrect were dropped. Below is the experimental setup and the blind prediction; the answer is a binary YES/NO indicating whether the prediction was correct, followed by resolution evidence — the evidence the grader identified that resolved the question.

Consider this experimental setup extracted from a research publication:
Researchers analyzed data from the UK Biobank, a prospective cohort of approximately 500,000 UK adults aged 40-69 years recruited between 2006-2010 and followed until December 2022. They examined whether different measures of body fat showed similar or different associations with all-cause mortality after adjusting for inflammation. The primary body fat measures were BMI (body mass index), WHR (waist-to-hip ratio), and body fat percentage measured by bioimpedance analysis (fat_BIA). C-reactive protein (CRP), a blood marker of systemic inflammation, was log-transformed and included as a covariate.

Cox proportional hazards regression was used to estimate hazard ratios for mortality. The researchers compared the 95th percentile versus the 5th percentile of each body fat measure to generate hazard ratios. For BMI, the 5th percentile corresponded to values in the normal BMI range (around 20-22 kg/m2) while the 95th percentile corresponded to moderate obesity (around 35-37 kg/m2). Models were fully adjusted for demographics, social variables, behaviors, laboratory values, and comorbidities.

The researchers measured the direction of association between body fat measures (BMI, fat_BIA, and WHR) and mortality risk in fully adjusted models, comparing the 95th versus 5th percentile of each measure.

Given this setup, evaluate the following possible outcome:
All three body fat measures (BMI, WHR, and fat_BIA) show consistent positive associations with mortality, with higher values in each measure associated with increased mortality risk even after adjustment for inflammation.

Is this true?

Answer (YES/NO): NO